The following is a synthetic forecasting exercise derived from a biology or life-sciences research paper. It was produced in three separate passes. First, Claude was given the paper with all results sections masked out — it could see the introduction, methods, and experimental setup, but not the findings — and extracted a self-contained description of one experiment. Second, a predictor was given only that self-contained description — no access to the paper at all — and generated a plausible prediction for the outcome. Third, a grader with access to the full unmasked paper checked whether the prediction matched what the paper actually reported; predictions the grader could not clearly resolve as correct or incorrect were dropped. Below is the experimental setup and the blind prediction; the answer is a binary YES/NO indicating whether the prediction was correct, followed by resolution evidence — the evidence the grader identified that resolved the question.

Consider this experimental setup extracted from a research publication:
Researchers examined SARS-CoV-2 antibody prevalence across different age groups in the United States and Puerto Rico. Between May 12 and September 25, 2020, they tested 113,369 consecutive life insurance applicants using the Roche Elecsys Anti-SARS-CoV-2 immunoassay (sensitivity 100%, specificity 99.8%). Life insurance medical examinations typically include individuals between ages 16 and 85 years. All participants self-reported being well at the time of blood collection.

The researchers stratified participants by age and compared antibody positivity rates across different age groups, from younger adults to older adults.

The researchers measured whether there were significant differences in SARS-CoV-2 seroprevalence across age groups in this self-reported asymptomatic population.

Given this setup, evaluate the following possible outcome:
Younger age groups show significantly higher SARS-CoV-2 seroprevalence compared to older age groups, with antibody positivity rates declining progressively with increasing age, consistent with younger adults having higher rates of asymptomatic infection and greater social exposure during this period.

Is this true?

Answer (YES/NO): YES